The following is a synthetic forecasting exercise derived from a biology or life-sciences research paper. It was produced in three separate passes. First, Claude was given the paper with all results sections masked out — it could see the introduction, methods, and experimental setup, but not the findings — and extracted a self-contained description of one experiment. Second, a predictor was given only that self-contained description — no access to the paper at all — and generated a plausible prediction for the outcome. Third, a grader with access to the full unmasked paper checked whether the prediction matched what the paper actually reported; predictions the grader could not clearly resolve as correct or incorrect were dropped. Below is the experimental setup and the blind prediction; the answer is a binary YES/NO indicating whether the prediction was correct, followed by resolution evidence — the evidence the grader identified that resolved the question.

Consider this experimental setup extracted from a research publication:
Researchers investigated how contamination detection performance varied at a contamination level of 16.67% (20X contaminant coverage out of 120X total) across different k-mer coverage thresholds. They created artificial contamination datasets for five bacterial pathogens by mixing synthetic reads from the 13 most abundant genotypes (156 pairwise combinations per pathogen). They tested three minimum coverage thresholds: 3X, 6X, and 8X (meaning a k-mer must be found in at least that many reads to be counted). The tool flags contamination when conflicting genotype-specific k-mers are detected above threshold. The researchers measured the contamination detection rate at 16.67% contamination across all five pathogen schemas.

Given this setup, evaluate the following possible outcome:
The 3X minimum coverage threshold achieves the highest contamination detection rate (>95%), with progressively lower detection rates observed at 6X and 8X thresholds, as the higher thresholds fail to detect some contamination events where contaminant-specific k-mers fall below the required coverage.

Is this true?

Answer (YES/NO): NO